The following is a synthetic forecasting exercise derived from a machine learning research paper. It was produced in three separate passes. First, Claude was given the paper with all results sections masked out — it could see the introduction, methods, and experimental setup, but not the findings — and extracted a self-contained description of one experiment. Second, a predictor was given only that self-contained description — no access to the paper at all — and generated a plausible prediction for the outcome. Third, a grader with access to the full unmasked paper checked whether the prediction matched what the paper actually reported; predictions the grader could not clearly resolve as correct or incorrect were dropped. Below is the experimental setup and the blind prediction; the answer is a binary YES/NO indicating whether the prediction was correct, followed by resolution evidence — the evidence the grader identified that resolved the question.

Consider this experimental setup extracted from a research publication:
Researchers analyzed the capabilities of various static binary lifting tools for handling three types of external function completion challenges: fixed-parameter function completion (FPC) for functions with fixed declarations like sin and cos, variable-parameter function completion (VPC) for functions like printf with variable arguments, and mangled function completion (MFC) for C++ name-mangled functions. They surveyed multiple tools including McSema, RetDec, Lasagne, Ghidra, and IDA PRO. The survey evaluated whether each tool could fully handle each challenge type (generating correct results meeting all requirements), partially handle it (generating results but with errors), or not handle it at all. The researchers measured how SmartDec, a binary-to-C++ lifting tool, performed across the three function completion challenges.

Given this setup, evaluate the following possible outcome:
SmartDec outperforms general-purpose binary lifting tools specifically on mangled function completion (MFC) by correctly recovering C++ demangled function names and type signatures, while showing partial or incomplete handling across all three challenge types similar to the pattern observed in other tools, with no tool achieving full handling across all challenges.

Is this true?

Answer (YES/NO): NO